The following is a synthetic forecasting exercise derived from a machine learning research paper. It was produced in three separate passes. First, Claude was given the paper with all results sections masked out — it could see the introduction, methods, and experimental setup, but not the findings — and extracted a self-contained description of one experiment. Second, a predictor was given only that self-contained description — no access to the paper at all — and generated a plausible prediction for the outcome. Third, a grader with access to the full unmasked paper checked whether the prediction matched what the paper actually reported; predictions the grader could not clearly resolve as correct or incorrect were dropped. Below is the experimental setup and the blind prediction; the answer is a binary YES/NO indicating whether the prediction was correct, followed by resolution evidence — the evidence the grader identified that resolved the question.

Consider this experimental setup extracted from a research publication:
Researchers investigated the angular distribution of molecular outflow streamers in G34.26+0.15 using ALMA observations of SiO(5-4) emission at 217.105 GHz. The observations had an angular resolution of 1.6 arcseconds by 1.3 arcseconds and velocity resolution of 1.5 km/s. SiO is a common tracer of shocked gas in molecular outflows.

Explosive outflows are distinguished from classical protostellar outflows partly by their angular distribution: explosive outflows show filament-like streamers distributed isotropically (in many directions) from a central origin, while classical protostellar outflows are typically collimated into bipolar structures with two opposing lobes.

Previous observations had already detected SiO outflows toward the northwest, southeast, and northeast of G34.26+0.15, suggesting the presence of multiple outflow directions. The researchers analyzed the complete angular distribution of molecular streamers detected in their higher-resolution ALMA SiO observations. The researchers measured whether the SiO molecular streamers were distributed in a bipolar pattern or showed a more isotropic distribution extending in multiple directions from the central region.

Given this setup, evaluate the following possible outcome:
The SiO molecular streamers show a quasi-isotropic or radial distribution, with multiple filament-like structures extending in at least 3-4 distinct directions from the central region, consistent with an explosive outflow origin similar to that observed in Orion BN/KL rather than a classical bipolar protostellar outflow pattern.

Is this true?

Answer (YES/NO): YES